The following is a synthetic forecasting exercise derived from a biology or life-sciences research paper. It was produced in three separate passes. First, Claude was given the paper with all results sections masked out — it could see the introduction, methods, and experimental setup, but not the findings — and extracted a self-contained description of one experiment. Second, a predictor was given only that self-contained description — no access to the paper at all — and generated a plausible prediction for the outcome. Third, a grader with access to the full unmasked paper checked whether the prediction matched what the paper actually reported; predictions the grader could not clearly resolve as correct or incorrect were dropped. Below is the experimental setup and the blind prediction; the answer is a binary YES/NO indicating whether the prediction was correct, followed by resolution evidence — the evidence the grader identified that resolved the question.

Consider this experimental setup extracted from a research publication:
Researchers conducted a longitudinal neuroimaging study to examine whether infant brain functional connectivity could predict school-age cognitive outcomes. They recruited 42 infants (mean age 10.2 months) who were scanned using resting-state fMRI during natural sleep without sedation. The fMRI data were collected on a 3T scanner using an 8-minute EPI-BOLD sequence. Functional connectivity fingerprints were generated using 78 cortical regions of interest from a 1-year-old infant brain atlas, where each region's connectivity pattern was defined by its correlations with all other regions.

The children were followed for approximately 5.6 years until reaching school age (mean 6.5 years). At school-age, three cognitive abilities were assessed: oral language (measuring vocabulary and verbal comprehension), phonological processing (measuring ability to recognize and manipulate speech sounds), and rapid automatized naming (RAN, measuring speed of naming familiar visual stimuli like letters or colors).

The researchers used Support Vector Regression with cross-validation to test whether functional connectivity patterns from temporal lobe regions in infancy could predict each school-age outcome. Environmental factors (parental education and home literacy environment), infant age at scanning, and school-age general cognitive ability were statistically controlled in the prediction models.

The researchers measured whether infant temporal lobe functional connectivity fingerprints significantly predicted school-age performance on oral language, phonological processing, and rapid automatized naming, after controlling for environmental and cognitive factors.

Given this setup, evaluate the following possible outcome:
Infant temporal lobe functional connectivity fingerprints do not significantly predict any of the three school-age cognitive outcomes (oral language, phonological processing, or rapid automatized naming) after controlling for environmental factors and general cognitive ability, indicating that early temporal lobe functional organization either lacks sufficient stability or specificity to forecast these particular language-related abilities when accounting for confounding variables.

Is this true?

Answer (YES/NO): NO